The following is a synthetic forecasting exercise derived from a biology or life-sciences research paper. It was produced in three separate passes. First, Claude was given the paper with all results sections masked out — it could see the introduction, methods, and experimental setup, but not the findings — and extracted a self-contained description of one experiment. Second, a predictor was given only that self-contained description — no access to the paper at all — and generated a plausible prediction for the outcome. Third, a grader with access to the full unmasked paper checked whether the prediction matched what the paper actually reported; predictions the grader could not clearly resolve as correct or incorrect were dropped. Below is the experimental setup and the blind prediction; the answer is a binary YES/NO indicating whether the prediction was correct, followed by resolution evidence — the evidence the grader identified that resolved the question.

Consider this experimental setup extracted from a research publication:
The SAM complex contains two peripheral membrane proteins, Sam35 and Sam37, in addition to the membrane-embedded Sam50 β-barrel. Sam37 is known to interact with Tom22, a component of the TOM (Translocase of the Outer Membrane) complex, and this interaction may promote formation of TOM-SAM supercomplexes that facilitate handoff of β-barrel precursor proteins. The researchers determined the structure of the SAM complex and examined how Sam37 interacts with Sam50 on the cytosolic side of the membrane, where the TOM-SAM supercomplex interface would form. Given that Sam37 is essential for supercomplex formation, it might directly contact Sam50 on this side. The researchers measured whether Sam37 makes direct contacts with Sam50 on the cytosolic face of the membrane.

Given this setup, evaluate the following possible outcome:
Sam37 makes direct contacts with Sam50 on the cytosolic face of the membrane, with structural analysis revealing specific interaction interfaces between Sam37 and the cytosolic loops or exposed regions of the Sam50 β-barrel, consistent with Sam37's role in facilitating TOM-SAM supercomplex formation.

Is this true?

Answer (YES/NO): NO